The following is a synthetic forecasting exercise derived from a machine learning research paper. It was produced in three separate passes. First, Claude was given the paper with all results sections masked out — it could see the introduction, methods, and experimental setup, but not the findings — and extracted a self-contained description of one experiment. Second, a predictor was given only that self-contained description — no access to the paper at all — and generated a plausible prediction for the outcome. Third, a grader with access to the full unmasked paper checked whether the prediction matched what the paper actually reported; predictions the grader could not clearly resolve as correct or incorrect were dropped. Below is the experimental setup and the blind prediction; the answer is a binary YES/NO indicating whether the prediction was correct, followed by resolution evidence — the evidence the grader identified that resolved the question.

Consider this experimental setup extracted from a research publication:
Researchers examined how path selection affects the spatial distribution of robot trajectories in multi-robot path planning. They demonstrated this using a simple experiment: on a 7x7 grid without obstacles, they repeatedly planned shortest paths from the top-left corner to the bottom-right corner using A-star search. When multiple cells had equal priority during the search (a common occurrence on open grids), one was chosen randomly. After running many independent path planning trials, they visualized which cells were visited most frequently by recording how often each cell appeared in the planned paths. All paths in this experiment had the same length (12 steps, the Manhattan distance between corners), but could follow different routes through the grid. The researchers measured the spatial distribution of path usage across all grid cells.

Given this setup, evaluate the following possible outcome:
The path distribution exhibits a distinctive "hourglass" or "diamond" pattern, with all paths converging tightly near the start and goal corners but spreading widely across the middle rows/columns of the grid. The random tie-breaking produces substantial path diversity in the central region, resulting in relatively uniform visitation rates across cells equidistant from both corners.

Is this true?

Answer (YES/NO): NO